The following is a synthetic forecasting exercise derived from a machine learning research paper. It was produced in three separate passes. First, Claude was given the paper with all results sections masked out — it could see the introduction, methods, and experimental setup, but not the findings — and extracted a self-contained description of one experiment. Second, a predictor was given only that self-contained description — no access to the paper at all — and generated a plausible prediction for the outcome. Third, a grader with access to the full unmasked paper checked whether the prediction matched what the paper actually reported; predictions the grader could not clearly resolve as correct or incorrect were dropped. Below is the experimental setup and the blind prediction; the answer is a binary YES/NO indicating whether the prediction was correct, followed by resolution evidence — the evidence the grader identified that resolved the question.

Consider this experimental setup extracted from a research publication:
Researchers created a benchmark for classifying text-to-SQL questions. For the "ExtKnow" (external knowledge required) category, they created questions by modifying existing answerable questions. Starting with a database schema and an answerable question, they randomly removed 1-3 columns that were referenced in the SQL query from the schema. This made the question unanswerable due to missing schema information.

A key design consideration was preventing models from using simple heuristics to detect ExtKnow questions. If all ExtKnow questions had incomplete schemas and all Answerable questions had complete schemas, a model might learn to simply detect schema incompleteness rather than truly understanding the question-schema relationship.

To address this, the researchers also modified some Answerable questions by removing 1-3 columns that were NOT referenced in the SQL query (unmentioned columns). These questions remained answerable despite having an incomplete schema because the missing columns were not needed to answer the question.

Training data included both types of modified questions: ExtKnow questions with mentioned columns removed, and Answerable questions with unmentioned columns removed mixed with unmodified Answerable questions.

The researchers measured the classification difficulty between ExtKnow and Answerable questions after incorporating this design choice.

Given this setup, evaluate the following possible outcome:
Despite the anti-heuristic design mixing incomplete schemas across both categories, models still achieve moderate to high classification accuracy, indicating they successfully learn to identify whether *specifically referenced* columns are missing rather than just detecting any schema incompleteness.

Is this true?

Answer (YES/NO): NO